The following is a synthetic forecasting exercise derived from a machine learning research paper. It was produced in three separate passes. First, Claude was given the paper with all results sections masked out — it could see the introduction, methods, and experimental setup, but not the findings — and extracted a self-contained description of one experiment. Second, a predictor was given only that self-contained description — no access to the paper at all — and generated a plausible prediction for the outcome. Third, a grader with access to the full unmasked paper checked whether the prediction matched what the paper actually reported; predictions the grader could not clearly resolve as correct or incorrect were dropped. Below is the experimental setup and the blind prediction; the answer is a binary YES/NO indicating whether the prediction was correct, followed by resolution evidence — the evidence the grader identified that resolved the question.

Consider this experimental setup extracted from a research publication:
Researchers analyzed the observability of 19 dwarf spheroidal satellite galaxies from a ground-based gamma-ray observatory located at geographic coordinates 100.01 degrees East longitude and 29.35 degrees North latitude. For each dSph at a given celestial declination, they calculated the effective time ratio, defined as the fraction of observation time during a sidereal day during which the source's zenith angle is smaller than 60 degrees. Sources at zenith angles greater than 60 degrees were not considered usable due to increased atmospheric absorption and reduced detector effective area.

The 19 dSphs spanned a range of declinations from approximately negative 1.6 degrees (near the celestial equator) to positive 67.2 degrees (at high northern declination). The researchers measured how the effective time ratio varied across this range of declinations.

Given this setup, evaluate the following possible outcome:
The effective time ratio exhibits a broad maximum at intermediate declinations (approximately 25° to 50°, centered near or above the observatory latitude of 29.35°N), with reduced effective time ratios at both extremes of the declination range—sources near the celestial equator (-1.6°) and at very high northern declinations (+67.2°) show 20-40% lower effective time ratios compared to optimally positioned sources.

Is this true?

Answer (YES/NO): NO